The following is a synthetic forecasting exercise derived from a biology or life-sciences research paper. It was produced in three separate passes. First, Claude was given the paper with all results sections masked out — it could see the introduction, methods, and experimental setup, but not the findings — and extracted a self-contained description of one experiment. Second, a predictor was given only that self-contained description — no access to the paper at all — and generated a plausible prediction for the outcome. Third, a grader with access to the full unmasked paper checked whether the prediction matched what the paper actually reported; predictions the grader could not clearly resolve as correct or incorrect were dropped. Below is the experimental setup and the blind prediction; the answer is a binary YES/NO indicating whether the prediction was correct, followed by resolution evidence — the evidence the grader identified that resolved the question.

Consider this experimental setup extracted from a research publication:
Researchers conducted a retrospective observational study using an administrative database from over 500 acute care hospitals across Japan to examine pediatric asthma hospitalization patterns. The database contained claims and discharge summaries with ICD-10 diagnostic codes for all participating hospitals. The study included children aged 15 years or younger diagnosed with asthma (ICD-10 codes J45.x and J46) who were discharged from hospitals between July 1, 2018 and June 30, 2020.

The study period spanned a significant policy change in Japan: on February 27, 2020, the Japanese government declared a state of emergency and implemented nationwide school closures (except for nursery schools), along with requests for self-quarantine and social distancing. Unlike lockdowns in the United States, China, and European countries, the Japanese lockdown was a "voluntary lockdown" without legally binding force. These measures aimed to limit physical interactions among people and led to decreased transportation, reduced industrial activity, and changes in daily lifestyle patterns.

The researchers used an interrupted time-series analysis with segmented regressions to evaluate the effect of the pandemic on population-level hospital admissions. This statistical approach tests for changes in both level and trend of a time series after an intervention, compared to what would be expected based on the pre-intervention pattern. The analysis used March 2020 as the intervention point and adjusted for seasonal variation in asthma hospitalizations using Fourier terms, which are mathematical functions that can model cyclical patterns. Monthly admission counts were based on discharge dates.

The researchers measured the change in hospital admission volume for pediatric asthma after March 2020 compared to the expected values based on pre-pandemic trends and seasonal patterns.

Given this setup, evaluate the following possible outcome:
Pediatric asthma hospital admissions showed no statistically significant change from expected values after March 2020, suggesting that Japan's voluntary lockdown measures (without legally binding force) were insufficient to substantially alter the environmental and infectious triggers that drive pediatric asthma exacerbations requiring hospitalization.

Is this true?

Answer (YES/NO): NO